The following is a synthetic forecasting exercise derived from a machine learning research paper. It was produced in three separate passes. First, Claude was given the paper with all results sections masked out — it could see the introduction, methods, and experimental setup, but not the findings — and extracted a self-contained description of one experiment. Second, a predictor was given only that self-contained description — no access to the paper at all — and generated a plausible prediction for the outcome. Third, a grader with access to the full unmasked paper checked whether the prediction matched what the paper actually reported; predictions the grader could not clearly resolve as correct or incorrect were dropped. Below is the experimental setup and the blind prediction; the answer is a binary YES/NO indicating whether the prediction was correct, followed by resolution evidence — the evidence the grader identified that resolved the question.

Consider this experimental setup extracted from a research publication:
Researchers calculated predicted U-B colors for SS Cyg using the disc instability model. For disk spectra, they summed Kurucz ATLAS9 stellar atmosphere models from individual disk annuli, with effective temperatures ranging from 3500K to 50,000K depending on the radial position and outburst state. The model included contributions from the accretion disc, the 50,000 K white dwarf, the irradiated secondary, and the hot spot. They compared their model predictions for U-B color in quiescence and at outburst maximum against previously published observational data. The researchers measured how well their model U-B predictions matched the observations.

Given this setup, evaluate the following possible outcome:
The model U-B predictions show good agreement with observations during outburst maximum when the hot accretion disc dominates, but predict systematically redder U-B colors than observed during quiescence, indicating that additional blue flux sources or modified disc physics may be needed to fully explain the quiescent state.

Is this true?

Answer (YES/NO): NO